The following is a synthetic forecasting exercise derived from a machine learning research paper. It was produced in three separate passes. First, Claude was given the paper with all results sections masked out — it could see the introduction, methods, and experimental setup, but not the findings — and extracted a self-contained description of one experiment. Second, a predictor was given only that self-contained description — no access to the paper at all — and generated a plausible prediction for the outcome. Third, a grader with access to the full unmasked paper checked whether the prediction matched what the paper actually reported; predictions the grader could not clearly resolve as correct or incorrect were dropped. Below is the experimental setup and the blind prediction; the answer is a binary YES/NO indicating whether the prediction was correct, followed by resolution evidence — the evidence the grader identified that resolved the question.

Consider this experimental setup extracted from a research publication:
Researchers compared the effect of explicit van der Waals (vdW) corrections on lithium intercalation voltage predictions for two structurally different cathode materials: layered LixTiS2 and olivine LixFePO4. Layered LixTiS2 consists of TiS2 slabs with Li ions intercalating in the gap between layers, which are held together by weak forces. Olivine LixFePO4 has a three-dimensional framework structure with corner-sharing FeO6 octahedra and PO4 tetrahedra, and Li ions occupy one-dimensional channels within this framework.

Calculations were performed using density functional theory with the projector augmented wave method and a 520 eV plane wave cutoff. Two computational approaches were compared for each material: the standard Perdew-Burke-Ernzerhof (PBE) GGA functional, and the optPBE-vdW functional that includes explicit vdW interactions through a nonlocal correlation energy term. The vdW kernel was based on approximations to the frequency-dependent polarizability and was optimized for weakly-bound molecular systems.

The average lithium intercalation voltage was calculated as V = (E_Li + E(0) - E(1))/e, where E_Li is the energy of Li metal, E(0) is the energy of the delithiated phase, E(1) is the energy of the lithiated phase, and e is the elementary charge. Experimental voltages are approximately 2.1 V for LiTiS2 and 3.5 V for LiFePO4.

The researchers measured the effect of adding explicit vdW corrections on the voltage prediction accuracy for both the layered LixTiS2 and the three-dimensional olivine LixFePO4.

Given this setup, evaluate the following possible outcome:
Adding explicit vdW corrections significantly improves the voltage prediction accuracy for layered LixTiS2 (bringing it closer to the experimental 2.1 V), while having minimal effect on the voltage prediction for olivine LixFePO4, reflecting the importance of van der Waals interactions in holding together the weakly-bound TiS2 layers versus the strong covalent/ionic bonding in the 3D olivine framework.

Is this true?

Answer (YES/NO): NO